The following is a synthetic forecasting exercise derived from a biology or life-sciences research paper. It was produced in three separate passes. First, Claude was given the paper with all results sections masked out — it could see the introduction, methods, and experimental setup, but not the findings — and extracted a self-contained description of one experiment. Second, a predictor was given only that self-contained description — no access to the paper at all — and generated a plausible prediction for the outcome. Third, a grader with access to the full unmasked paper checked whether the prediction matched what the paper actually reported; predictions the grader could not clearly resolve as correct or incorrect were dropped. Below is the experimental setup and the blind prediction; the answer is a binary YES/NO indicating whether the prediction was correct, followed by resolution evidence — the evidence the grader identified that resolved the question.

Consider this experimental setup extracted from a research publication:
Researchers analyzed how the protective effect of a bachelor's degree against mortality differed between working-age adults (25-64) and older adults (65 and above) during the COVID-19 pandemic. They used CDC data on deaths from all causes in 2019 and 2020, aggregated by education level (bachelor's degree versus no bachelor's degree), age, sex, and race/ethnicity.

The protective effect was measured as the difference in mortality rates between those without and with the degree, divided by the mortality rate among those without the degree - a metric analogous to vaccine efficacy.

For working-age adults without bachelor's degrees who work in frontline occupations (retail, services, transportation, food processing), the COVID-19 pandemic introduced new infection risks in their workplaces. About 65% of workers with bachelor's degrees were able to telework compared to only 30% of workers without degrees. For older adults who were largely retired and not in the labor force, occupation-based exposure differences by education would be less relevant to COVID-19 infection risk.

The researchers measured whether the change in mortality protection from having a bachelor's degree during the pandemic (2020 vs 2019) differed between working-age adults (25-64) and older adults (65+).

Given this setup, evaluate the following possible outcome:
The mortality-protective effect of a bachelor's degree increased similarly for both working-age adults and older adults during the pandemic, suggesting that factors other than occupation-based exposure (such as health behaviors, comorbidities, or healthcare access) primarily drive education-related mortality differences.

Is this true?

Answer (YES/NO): NO